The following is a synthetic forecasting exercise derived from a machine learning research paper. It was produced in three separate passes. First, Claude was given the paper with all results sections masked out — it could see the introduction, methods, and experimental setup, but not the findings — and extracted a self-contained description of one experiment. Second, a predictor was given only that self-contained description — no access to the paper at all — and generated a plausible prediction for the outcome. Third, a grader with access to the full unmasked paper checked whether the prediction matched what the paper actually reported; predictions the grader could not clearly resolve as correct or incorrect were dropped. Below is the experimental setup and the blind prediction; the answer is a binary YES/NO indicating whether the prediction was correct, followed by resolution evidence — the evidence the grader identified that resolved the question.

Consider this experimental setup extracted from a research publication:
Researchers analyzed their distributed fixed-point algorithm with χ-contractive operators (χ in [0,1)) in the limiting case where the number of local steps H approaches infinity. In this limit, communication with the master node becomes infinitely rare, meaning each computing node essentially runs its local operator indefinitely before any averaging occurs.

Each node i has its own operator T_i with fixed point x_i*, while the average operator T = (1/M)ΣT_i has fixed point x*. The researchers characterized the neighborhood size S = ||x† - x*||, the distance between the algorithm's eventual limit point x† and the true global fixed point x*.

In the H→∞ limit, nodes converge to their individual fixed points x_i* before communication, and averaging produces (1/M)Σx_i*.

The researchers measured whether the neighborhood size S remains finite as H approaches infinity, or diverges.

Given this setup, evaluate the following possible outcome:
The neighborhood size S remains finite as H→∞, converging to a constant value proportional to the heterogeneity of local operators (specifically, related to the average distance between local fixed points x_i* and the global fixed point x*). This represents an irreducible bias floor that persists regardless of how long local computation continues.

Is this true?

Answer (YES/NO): NO